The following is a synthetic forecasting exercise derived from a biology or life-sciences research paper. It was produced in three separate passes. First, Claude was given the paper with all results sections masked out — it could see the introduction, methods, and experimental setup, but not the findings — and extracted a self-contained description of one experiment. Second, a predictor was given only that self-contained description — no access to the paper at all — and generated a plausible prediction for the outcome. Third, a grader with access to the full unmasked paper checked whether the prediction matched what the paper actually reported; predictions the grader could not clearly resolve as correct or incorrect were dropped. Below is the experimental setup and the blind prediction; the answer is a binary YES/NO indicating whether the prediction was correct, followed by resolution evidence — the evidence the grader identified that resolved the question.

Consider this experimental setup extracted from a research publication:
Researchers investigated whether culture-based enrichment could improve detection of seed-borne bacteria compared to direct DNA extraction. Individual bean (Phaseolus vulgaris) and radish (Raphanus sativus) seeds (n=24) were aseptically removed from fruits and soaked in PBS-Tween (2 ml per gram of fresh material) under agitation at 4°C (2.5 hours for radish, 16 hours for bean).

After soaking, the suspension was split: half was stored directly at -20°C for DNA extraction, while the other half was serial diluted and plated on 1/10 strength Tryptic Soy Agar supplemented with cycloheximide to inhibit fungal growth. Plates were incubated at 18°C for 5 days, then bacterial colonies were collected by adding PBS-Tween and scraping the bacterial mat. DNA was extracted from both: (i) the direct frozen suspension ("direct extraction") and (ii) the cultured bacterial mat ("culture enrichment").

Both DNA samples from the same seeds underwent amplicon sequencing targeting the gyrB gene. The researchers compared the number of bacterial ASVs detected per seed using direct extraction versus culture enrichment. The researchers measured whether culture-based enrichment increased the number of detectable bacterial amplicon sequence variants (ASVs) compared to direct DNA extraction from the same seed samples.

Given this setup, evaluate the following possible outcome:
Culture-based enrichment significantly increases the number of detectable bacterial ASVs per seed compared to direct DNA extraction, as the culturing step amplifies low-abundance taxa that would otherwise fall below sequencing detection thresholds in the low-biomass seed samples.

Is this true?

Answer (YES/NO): YES